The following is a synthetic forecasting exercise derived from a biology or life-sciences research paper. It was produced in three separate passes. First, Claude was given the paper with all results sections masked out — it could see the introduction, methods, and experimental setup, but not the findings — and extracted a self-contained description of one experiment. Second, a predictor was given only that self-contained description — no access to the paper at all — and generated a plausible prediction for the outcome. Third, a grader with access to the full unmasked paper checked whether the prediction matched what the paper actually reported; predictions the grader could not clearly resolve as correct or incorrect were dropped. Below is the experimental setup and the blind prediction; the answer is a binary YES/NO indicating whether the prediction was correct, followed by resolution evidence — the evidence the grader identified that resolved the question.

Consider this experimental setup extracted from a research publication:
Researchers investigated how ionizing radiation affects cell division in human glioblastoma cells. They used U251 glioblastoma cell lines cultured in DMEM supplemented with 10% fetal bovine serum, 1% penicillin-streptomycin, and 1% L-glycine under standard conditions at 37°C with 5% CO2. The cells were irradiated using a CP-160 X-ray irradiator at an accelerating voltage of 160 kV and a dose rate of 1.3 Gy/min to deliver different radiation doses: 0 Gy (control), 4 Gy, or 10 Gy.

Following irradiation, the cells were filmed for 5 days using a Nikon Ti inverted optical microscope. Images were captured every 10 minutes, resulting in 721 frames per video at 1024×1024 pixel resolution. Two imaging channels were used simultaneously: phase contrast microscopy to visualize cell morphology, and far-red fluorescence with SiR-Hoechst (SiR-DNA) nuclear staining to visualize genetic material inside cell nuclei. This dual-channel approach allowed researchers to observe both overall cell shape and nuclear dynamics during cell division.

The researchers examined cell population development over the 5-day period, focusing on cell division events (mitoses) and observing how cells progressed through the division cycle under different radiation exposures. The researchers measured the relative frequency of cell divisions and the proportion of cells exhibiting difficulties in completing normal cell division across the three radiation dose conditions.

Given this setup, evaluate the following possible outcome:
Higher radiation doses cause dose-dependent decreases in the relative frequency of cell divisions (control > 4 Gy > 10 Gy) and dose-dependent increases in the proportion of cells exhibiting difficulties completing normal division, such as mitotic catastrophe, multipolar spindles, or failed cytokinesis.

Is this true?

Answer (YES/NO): YES